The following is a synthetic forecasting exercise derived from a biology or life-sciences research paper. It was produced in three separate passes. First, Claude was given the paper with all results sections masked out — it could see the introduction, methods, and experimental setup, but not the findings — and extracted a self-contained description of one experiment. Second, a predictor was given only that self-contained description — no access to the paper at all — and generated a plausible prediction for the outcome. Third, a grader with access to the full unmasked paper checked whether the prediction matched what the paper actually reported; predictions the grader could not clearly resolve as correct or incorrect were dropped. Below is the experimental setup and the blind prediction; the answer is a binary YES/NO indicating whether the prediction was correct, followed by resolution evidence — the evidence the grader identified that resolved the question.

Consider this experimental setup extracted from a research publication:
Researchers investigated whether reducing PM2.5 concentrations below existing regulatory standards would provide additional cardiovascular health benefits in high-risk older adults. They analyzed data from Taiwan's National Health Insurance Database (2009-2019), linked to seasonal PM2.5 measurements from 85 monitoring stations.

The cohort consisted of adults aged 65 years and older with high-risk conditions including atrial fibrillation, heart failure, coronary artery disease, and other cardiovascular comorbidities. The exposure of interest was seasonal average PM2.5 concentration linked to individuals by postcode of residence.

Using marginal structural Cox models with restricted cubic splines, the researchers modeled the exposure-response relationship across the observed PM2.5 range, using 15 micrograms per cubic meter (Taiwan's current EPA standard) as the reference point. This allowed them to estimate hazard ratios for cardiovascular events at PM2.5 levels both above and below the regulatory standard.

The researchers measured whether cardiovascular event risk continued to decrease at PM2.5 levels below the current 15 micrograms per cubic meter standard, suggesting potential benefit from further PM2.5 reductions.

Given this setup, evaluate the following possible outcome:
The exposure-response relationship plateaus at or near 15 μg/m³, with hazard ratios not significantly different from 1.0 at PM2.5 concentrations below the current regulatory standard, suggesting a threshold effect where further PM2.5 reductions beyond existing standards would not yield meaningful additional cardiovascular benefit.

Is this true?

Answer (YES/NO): NO